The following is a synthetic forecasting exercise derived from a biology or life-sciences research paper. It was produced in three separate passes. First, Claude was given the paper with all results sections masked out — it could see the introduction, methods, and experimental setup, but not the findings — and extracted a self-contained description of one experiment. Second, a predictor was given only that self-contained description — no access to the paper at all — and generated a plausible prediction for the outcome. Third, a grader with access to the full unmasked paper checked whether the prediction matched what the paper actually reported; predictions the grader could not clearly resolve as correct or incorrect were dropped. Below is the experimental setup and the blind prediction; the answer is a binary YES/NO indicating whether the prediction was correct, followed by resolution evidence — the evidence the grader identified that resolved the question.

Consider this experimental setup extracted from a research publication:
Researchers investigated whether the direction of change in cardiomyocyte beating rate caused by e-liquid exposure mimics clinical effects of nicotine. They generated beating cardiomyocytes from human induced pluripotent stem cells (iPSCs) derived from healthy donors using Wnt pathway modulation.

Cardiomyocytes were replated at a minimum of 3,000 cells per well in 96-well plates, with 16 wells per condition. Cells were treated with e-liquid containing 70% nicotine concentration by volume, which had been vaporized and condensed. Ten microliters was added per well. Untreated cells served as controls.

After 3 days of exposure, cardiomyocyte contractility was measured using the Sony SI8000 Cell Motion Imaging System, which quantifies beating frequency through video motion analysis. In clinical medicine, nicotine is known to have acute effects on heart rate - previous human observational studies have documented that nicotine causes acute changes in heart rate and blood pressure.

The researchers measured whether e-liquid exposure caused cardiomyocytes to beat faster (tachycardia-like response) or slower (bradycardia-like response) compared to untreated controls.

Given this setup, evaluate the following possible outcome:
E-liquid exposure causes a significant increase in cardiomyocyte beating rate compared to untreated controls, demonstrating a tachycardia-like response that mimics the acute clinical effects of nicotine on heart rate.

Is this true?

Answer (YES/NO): YES